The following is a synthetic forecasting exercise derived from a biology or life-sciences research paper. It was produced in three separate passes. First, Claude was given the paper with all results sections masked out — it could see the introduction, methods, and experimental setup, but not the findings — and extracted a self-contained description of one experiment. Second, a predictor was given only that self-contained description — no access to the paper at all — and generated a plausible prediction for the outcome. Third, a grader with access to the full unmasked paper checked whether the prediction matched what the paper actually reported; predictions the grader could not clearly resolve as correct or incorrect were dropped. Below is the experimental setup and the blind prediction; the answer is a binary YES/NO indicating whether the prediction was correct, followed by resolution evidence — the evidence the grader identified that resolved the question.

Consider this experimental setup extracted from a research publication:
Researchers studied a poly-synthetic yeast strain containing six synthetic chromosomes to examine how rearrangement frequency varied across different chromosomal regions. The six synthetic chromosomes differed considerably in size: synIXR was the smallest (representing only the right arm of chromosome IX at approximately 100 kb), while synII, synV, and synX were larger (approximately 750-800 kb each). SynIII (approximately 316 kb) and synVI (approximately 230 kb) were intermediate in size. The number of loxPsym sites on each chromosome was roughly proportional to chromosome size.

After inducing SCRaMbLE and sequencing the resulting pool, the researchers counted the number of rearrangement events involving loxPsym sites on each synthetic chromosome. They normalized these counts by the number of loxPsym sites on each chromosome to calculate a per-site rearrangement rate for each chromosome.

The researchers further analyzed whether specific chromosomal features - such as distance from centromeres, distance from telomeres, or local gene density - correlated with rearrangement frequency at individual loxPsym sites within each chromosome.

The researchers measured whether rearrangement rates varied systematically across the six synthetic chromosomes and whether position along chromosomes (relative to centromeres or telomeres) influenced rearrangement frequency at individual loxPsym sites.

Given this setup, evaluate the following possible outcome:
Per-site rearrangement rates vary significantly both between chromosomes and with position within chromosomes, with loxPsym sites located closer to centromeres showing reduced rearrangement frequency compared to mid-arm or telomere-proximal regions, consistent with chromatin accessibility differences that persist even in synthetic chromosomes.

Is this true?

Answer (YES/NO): NO